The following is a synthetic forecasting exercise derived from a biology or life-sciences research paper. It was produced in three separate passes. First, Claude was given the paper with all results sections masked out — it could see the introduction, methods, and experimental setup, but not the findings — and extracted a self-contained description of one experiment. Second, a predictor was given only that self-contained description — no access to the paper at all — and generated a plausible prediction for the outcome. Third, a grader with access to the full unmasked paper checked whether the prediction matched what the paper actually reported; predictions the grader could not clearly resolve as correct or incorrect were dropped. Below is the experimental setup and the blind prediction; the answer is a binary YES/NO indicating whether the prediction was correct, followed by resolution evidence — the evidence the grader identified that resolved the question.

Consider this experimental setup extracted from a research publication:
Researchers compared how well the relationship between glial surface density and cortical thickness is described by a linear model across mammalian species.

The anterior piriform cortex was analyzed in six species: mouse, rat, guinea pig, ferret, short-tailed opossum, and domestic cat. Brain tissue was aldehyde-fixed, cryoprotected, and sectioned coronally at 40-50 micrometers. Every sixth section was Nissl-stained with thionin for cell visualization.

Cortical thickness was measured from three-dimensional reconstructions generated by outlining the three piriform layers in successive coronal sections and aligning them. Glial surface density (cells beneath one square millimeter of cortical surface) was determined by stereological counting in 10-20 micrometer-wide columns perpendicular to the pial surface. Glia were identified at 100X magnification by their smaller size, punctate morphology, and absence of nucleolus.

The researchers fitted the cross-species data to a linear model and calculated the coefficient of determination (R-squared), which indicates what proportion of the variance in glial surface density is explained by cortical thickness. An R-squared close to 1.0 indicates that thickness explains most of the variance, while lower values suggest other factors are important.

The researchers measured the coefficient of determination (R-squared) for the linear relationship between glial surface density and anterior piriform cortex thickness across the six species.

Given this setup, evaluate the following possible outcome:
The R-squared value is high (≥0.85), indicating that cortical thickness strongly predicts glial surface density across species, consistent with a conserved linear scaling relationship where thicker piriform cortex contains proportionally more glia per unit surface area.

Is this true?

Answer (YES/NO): YES